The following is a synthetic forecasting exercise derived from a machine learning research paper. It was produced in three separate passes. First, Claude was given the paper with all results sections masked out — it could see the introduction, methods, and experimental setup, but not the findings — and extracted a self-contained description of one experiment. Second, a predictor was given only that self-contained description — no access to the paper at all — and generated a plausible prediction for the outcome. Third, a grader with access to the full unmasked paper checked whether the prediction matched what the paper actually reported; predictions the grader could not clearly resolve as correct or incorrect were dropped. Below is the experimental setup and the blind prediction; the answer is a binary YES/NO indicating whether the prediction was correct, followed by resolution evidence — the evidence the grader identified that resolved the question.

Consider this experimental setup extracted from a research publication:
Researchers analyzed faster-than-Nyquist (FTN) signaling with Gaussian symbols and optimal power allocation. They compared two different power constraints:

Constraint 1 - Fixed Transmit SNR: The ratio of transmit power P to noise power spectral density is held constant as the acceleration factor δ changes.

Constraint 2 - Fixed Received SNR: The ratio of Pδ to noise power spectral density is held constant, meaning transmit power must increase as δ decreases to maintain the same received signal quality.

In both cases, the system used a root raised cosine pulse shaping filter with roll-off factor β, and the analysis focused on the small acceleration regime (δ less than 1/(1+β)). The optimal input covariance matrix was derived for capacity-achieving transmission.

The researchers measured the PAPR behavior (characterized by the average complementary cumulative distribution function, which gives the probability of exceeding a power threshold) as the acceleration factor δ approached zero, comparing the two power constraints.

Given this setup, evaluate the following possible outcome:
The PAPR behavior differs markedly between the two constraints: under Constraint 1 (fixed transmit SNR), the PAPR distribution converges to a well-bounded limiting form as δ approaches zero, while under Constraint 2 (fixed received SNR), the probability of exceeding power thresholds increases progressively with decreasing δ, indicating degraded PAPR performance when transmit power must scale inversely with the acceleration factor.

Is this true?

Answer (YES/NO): YES